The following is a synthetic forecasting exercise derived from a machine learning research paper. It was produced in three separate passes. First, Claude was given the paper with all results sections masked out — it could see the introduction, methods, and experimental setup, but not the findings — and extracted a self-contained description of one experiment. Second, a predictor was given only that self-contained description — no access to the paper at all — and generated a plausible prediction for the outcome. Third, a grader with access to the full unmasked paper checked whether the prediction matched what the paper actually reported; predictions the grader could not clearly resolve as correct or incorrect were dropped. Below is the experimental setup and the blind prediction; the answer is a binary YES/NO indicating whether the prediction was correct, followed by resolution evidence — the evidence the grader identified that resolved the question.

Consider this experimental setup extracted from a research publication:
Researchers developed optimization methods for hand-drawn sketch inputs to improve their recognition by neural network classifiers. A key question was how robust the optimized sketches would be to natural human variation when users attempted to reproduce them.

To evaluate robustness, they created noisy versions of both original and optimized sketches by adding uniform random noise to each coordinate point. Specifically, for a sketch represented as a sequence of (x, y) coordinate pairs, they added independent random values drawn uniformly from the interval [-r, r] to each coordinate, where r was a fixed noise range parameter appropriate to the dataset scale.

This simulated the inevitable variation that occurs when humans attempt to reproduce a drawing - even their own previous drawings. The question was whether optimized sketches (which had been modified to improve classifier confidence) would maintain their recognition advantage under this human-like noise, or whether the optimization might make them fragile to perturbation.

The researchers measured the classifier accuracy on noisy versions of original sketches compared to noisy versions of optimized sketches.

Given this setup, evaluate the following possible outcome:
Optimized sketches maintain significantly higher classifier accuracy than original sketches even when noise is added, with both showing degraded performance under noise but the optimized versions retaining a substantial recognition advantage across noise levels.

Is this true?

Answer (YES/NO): NO